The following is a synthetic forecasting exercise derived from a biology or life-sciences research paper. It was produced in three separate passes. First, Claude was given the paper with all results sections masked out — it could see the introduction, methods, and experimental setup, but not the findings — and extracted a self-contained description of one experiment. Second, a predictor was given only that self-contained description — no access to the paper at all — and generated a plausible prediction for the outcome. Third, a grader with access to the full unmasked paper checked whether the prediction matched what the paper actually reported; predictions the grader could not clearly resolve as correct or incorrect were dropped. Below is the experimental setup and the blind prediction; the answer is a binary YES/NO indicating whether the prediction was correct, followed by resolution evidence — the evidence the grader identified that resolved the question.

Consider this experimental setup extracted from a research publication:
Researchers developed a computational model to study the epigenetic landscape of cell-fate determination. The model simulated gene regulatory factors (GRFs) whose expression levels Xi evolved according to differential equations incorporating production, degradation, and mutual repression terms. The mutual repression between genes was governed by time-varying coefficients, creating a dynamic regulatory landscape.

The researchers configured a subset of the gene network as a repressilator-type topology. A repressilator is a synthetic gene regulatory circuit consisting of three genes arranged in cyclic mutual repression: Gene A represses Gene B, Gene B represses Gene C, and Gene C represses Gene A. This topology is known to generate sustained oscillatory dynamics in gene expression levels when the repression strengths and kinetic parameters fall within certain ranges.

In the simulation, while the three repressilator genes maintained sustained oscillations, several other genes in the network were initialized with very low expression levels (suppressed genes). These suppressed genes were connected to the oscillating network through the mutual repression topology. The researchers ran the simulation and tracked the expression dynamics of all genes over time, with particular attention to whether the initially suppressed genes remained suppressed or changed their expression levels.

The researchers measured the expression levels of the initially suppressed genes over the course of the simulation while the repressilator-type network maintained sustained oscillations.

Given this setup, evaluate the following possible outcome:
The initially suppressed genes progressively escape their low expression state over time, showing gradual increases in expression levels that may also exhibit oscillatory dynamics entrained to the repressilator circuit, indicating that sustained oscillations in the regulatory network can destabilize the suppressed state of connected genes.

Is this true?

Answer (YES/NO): YES